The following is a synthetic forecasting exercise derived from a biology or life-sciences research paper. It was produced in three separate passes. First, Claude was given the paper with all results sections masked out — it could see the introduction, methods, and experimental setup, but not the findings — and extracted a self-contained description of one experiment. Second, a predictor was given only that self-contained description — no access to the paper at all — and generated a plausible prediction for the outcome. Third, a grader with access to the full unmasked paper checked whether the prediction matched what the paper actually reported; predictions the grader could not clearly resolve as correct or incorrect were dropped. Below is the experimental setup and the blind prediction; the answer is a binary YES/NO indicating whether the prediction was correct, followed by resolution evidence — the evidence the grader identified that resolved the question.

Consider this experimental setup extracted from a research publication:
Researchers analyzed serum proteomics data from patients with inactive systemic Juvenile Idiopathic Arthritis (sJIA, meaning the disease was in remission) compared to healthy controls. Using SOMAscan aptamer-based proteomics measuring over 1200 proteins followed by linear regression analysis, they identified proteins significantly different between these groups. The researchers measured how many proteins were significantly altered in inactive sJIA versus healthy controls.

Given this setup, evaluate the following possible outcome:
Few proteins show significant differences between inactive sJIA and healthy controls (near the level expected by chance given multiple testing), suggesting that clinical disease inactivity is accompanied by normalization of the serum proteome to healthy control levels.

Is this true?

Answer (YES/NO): NO